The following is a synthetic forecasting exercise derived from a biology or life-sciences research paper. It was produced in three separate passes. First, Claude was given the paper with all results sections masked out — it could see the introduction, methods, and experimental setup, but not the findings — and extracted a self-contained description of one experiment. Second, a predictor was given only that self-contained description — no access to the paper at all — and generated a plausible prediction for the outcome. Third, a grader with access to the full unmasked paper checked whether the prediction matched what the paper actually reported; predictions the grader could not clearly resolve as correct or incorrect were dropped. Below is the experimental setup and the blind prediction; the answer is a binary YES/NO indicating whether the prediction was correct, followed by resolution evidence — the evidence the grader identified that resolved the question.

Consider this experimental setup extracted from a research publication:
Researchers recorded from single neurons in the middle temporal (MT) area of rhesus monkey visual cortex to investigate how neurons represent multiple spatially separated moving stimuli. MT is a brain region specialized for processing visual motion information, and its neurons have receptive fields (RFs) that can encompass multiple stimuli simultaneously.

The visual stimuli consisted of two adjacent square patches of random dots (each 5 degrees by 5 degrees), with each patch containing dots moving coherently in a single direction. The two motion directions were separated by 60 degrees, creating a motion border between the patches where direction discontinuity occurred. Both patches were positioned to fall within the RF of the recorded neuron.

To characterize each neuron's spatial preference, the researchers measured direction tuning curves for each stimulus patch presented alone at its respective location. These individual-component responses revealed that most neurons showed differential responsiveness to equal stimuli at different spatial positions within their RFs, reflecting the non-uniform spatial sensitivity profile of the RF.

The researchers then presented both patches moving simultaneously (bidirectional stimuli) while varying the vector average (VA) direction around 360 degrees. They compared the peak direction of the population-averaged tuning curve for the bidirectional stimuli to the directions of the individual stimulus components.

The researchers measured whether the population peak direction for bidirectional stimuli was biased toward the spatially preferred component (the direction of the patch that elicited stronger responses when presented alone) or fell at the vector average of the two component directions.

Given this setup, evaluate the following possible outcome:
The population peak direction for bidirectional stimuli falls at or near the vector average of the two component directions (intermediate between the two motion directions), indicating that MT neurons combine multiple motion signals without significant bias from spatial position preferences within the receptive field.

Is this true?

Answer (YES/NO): NO